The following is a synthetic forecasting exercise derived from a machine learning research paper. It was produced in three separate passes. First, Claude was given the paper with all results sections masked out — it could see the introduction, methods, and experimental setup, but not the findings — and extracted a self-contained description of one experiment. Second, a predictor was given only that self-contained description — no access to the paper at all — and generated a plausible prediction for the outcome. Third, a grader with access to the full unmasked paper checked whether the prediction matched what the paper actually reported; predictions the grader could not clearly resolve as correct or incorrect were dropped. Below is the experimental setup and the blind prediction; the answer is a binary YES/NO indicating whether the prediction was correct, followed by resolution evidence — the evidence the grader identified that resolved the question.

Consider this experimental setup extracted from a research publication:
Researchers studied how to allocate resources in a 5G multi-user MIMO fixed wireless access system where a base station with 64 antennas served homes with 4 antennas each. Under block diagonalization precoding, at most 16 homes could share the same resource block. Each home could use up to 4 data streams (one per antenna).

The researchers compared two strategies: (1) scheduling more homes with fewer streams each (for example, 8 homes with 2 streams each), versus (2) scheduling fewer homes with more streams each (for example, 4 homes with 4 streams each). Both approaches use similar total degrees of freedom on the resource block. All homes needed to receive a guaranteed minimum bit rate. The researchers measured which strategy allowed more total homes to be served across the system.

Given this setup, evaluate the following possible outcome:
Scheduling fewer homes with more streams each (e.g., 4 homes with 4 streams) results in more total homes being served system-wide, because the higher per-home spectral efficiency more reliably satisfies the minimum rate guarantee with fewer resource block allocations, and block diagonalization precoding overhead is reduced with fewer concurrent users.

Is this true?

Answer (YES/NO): YES